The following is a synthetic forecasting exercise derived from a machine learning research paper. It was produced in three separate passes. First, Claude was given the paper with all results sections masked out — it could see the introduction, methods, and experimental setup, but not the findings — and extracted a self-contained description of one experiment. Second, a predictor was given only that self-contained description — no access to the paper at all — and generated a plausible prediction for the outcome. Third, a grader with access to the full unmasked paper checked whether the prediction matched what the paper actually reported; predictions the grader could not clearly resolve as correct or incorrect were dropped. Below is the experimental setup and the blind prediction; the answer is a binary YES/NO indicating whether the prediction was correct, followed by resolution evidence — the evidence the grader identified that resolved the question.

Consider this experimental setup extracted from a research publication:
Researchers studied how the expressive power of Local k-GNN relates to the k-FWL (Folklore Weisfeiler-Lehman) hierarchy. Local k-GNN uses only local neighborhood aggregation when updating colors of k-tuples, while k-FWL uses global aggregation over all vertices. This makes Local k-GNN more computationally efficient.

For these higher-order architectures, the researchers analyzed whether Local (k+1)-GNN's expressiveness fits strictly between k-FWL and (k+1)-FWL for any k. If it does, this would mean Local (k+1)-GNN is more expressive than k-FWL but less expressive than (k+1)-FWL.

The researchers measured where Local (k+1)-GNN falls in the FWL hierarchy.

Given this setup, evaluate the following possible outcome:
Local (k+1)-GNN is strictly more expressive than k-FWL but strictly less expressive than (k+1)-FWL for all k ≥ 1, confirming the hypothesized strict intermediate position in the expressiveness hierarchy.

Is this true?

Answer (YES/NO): YES